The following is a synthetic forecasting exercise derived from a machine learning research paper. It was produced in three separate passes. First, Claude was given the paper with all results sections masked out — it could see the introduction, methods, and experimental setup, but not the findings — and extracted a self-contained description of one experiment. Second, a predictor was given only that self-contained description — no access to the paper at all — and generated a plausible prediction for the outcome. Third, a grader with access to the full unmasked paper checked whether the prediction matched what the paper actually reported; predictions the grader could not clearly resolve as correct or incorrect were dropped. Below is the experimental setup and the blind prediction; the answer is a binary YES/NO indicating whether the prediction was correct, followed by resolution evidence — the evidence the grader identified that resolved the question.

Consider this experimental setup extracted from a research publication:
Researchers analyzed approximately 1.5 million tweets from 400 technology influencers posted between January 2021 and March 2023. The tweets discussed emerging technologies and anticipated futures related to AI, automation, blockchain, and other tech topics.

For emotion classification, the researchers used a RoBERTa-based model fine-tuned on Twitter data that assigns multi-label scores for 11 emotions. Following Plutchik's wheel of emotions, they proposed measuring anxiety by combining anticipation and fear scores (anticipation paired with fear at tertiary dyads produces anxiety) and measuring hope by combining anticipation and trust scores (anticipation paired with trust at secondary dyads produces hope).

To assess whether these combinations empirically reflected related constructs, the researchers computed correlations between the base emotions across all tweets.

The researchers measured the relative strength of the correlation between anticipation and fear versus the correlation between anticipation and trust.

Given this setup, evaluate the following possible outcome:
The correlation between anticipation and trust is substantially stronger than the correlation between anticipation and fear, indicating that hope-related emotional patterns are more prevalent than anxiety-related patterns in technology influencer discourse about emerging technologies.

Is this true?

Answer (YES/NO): YES